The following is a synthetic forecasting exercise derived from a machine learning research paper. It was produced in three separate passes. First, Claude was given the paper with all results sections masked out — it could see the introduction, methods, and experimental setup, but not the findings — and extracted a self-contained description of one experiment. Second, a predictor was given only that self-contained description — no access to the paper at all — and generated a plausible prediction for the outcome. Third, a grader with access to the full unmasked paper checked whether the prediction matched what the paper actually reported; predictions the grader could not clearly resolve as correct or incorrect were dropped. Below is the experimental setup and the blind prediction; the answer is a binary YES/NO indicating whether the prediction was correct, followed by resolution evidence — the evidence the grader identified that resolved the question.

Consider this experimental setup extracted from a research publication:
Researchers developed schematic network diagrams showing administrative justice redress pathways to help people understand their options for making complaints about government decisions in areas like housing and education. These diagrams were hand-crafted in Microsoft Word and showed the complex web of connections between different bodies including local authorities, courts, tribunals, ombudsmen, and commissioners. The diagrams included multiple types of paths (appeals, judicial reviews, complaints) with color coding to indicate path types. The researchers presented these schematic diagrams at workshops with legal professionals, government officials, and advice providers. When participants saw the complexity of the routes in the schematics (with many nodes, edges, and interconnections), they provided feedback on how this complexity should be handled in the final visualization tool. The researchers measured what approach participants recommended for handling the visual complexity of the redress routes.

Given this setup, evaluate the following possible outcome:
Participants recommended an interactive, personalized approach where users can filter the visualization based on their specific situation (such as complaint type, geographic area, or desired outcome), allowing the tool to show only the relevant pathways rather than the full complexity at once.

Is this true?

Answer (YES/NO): NO